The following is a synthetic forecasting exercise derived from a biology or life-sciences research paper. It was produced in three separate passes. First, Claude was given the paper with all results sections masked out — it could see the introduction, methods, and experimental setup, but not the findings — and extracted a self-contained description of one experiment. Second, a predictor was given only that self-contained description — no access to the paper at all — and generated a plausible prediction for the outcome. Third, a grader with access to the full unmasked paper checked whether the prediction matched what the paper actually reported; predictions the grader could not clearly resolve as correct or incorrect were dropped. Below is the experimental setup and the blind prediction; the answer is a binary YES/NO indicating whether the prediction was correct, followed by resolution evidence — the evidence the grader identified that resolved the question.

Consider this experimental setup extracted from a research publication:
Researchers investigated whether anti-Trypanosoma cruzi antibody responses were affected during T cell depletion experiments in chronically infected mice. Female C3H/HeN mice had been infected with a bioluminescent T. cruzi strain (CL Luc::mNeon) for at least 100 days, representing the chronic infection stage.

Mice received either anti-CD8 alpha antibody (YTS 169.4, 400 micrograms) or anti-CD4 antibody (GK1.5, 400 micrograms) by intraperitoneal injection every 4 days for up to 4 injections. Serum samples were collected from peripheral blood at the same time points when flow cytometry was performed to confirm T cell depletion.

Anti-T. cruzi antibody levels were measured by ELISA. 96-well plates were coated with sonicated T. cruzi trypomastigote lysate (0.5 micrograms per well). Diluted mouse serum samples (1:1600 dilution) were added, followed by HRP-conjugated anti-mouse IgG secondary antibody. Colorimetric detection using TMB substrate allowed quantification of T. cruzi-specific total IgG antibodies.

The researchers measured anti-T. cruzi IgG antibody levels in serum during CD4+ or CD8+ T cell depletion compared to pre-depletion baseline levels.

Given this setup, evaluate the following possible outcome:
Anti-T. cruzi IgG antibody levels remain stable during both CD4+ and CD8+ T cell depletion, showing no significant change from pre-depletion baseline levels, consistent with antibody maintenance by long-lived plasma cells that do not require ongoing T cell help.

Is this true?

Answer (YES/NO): YES